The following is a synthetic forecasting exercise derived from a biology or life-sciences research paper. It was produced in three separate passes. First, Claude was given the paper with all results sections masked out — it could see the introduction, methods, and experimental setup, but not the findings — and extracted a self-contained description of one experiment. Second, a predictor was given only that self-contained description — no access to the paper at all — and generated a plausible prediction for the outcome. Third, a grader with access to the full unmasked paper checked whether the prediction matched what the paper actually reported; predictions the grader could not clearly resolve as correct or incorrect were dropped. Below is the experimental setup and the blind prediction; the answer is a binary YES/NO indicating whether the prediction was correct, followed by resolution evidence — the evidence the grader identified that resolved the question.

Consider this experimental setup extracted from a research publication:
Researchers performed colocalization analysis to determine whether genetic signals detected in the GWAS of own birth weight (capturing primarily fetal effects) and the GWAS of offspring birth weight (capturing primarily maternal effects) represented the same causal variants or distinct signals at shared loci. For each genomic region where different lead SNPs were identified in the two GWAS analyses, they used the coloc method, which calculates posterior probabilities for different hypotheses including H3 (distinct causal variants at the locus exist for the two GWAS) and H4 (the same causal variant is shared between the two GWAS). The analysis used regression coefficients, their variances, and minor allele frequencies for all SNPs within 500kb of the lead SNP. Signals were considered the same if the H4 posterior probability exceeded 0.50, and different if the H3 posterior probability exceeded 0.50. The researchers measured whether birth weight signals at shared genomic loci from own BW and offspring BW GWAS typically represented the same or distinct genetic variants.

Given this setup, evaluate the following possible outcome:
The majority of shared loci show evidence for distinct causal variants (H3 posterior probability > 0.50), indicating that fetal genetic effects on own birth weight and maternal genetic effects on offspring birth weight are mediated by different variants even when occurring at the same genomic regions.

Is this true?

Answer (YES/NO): NO